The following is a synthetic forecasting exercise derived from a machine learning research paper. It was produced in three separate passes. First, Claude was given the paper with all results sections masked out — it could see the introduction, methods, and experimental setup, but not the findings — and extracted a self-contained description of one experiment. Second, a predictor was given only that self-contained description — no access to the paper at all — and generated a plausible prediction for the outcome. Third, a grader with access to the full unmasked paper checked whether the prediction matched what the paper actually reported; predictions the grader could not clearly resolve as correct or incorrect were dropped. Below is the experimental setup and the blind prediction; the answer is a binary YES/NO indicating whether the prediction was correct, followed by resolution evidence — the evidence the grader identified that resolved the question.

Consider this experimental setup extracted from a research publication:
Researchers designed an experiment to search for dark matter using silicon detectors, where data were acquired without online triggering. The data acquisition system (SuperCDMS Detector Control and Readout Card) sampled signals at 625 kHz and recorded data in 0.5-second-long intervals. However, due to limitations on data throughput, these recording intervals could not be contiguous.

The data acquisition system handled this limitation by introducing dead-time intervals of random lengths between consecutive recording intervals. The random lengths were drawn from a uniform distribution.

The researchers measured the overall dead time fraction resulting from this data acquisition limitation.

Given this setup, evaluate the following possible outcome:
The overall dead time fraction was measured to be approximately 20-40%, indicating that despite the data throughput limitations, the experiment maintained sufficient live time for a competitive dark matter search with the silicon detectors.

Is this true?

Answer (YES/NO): NO